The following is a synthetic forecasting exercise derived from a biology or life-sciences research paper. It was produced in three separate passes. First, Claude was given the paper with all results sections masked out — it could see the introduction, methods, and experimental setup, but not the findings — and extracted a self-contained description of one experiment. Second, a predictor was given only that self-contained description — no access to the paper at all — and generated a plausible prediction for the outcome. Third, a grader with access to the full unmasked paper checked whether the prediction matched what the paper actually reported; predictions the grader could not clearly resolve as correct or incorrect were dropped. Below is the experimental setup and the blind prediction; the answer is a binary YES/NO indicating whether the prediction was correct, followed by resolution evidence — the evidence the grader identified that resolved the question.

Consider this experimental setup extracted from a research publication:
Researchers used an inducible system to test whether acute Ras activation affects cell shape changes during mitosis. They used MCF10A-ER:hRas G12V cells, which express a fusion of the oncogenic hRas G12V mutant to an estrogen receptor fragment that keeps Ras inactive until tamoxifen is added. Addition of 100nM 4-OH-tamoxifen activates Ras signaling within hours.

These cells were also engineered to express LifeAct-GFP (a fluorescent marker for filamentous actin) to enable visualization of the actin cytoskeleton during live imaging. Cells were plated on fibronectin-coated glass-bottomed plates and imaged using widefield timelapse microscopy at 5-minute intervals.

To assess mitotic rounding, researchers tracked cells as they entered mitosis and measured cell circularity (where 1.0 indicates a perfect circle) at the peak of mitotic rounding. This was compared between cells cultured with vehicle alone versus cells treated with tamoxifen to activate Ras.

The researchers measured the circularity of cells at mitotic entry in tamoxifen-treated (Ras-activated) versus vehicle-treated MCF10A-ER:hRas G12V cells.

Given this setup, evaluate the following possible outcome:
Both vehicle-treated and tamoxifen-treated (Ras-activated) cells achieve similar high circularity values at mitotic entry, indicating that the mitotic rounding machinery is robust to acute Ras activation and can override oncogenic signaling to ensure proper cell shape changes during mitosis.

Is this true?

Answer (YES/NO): NO